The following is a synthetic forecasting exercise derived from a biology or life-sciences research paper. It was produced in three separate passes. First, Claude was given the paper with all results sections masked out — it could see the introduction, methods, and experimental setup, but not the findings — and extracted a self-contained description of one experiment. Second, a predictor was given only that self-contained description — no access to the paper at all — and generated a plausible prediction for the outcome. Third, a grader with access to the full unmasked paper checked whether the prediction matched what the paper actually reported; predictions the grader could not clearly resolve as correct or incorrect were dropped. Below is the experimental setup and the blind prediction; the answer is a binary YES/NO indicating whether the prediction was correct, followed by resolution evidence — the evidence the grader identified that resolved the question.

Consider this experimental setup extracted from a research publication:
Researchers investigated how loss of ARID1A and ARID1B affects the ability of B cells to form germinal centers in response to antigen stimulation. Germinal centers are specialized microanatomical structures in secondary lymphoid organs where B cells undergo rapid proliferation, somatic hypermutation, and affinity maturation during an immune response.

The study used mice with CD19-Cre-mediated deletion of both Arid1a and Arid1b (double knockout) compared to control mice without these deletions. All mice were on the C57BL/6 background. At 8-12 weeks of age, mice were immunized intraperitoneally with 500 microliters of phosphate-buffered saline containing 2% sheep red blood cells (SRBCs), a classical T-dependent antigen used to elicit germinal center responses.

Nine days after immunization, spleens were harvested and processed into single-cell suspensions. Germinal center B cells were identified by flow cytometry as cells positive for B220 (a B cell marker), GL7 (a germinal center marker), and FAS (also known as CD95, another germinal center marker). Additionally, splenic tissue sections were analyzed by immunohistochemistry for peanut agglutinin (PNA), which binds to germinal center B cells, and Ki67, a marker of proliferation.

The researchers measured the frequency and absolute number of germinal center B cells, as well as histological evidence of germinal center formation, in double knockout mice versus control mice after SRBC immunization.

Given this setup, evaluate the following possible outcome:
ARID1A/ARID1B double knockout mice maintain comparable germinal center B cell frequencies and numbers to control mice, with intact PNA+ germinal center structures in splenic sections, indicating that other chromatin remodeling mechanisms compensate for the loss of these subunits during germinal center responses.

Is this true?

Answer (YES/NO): NO